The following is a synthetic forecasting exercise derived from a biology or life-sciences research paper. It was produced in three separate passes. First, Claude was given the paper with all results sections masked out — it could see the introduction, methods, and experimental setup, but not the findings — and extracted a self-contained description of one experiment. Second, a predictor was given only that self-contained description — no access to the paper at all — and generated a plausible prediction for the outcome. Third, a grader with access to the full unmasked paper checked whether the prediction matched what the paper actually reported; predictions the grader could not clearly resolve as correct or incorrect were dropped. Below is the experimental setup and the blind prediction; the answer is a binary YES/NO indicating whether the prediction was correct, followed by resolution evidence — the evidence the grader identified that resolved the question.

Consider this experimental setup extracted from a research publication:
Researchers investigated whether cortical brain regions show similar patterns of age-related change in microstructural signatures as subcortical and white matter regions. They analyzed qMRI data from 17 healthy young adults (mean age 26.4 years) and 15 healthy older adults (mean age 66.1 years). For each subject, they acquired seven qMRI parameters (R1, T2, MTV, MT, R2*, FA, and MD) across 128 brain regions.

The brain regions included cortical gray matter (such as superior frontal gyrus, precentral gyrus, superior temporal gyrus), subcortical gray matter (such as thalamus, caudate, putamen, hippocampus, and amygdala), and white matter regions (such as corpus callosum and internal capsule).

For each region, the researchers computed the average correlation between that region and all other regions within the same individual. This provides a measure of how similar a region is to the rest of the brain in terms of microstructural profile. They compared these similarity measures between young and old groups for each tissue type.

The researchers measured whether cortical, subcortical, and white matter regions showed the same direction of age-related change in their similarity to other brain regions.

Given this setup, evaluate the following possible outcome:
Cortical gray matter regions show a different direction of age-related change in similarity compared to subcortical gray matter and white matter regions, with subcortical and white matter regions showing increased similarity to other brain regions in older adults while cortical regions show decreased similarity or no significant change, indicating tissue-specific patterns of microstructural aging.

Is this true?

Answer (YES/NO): NO